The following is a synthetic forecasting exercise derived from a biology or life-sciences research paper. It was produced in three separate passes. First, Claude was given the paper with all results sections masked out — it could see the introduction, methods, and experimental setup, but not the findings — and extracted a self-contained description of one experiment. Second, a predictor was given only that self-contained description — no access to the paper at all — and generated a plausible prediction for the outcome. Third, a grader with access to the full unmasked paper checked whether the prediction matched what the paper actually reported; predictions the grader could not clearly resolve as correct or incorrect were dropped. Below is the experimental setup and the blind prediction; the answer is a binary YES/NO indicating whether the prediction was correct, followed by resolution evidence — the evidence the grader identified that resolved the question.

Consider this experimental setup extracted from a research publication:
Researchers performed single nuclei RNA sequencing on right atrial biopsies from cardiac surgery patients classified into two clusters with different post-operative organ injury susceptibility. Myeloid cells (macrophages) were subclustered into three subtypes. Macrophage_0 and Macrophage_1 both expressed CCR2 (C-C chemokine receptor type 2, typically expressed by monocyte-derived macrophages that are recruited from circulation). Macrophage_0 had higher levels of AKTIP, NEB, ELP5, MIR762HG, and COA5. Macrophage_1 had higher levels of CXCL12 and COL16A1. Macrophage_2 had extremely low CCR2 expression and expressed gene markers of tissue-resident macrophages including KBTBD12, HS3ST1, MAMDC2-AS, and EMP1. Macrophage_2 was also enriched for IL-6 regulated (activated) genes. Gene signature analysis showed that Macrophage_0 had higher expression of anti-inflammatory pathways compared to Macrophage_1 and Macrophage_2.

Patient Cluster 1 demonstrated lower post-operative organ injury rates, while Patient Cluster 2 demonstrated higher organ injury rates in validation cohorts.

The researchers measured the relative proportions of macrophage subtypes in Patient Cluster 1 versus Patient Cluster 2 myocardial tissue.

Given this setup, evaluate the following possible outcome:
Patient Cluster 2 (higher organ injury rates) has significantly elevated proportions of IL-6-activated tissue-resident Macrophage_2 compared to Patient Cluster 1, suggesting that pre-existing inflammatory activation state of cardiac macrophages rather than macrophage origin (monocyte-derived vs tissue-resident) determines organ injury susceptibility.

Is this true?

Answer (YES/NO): NO